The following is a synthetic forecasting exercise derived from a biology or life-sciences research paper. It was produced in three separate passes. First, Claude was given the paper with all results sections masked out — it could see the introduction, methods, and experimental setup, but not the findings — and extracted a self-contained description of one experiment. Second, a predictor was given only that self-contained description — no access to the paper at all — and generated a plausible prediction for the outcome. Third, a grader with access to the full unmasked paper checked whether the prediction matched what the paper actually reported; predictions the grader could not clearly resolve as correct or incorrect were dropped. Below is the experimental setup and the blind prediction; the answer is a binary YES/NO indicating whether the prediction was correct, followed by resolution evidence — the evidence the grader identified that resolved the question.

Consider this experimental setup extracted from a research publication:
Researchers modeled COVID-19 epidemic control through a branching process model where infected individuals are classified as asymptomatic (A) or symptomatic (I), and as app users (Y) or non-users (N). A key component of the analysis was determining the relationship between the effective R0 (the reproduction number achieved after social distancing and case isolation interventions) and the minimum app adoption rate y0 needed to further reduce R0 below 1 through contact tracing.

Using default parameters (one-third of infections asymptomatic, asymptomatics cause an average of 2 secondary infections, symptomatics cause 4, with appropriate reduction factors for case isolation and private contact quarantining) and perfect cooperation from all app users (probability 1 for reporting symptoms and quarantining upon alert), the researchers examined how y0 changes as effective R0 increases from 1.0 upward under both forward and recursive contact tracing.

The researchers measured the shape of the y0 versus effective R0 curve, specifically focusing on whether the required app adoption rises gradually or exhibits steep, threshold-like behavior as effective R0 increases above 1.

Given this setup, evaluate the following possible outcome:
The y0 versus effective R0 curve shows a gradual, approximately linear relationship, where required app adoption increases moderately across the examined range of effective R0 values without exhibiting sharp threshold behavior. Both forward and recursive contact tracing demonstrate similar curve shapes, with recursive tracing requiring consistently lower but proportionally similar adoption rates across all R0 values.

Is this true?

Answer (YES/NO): NO